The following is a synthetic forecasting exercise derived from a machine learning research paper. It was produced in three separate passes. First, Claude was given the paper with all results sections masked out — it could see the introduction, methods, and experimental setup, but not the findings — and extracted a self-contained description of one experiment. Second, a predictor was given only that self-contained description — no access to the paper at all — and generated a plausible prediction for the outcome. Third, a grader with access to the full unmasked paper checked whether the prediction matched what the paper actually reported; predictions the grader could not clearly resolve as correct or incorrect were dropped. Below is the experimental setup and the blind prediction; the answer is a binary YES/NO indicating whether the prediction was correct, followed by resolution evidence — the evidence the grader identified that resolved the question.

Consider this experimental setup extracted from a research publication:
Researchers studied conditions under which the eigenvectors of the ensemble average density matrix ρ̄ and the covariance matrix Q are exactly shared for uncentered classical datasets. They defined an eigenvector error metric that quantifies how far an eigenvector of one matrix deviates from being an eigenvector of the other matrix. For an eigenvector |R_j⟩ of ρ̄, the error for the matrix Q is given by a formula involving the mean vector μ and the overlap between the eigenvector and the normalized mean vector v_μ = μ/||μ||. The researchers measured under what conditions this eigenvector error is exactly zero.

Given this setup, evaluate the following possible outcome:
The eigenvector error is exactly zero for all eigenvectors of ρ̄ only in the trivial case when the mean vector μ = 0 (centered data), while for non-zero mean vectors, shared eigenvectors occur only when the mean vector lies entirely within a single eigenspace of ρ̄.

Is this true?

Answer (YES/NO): NO